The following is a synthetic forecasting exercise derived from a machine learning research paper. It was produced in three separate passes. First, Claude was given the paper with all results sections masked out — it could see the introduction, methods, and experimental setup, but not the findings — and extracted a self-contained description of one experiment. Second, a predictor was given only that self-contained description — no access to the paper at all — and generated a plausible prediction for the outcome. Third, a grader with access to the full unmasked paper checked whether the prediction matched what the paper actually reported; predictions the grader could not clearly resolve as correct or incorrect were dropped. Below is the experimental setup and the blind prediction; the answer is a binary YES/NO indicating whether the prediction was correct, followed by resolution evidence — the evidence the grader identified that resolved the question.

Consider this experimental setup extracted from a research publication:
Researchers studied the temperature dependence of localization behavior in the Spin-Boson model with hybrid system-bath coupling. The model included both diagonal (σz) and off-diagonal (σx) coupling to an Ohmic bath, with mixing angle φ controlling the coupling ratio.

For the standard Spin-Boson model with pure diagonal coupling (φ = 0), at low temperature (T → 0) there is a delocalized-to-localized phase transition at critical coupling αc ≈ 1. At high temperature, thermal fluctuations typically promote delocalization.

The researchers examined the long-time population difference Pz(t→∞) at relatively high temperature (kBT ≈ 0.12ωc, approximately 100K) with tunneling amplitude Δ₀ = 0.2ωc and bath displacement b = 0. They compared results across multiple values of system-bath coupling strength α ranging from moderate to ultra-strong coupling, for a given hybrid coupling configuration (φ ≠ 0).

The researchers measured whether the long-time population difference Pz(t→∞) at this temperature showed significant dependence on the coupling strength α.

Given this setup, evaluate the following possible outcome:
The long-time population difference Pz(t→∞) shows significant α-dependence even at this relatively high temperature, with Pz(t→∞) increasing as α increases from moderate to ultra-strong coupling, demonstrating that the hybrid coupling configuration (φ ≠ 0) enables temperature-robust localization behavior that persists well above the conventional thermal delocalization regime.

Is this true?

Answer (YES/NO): YES